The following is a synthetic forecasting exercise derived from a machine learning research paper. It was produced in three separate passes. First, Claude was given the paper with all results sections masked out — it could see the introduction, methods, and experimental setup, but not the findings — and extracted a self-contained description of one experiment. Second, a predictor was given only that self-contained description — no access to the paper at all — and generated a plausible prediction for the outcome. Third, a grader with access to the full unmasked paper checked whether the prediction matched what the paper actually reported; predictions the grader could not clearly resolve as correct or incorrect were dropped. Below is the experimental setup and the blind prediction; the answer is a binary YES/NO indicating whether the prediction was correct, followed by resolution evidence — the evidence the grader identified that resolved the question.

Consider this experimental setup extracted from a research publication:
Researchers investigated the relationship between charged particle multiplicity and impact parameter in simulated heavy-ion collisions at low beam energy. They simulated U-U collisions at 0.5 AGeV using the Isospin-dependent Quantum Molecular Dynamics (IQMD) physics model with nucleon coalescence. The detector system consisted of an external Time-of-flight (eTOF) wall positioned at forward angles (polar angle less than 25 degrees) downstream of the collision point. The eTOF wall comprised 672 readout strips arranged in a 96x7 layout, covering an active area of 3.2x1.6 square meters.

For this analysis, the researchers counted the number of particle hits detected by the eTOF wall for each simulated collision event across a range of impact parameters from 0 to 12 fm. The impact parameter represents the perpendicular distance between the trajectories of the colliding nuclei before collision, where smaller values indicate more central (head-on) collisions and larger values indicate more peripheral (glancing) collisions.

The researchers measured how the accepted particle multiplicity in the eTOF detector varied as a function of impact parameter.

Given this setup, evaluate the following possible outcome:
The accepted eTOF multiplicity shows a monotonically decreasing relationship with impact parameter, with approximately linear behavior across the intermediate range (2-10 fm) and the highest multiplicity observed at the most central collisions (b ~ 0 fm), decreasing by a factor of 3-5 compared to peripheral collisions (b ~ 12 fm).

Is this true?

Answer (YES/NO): NO